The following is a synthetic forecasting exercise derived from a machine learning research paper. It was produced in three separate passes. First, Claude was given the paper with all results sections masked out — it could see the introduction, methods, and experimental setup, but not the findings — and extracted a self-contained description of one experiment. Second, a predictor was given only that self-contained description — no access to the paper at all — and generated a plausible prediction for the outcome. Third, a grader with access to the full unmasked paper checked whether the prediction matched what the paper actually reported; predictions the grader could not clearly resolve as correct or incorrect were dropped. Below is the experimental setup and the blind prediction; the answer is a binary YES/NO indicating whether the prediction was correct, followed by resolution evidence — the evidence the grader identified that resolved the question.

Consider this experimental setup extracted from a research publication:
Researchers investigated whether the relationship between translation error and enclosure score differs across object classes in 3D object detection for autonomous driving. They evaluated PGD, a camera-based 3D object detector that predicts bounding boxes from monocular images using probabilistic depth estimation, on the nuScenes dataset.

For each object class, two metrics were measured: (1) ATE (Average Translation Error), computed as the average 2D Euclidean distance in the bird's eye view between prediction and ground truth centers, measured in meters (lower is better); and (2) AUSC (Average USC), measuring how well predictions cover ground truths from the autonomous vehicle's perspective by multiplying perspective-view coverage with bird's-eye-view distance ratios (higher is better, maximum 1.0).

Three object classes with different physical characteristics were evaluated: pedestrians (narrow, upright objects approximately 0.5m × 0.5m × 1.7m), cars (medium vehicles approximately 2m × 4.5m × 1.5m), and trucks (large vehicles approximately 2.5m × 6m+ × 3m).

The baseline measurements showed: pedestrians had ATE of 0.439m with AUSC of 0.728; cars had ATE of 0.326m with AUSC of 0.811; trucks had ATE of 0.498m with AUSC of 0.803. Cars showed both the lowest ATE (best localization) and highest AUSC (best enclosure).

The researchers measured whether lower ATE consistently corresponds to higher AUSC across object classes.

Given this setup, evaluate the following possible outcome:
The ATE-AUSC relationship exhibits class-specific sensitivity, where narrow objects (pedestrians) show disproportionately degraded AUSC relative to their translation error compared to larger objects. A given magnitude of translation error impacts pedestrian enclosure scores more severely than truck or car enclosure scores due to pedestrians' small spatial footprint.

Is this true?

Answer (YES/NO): NO